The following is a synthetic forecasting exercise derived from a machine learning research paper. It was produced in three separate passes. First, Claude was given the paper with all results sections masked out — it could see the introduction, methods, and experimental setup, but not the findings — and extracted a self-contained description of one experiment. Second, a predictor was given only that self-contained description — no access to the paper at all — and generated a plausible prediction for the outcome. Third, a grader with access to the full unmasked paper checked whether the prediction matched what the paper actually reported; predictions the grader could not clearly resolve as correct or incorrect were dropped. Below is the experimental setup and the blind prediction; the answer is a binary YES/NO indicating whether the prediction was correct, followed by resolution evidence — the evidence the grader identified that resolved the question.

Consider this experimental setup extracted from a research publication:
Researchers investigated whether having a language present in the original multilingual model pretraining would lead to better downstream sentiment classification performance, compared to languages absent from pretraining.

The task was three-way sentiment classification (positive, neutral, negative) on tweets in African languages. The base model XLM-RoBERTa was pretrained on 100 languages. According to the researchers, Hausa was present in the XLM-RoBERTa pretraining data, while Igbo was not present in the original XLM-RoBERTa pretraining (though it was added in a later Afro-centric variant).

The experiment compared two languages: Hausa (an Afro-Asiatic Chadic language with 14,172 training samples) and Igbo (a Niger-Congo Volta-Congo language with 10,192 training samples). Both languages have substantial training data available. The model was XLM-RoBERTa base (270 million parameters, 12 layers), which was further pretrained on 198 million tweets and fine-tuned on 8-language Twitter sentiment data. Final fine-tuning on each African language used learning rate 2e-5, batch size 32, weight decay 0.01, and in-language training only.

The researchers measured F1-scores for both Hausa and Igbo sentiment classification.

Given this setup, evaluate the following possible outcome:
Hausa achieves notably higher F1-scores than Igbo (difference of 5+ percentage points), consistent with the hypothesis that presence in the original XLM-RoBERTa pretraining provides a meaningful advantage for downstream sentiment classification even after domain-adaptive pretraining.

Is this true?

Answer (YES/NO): NO